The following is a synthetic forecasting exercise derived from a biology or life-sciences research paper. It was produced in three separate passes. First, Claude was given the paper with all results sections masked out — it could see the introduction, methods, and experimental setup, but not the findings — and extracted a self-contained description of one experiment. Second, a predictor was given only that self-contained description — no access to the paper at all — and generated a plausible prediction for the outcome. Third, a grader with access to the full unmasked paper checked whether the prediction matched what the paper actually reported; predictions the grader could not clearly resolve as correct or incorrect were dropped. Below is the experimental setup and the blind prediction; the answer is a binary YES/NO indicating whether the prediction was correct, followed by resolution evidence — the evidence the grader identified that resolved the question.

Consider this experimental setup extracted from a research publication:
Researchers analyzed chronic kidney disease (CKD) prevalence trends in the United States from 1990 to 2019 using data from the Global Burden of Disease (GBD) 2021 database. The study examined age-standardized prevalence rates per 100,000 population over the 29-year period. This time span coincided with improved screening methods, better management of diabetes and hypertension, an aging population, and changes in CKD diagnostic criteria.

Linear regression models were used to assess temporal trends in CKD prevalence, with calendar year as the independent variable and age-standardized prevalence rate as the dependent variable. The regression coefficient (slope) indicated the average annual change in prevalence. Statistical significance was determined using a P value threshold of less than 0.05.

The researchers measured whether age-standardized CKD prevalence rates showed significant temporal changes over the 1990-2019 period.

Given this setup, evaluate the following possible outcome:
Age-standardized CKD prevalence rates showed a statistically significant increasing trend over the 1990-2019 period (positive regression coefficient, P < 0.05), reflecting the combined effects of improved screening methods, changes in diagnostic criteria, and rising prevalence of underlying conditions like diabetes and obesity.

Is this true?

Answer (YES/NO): YES